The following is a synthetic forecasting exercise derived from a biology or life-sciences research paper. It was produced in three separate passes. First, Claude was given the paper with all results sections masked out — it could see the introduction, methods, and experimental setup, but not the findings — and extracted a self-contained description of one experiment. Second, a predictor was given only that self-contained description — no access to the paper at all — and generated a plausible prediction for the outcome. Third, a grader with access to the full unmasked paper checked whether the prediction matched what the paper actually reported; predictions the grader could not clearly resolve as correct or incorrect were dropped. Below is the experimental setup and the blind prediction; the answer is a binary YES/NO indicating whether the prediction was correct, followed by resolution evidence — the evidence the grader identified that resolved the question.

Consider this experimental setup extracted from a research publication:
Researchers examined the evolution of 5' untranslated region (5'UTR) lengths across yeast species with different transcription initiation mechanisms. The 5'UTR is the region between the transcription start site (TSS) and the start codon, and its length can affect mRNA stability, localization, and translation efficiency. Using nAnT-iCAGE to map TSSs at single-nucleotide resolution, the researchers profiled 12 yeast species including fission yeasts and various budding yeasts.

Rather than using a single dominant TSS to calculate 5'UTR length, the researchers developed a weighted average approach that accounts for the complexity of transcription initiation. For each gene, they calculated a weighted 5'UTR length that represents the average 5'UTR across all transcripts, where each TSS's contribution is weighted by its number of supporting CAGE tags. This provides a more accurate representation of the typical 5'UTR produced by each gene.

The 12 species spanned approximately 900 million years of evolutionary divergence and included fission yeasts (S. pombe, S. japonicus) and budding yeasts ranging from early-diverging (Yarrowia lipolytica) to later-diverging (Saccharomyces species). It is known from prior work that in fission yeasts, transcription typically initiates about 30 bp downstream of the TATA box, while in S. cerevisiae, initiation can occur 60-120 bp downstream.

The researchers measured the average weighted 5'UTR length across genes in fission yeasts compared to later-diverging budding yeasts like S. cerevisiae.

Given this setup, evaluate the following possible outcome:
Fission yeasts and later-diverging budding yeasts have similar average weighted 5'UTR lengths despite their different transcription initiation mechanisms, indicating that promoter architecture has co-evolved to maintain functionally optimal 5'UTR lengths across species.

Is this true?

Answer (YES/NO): NO